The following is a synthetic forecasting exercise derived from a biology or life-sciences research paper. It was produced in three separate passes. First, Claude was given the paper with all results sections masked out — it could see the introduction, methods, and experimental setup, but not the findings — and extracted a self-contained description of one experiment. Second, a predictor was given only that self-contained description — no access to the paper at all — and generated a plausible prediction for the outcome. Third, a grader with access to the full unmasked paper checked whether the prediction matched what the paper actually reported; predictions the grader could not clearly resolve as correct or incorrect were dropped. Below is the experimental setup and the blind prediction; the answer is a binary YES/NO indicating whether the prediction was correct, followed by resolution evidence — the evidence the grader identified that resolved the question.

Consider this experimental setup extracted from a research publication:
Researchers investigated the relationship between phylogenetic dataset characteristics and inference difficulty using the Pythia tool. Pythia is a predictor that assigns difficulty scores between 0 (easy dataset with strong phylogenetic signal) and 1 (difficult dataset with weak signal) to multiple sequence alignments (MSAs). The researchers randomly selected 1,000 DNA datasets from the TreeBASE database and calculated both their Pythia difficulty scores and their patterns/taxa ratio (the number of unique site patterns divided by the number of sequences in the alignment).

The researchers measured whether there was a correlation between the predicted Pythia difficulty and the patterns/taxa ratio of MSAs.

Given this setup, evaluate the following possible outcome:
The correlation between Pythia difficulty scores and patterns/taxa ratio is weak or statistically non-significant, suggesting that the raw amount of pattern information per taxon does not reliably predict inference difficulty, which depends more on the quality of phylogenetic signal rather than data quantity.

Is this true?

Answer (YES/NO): NO